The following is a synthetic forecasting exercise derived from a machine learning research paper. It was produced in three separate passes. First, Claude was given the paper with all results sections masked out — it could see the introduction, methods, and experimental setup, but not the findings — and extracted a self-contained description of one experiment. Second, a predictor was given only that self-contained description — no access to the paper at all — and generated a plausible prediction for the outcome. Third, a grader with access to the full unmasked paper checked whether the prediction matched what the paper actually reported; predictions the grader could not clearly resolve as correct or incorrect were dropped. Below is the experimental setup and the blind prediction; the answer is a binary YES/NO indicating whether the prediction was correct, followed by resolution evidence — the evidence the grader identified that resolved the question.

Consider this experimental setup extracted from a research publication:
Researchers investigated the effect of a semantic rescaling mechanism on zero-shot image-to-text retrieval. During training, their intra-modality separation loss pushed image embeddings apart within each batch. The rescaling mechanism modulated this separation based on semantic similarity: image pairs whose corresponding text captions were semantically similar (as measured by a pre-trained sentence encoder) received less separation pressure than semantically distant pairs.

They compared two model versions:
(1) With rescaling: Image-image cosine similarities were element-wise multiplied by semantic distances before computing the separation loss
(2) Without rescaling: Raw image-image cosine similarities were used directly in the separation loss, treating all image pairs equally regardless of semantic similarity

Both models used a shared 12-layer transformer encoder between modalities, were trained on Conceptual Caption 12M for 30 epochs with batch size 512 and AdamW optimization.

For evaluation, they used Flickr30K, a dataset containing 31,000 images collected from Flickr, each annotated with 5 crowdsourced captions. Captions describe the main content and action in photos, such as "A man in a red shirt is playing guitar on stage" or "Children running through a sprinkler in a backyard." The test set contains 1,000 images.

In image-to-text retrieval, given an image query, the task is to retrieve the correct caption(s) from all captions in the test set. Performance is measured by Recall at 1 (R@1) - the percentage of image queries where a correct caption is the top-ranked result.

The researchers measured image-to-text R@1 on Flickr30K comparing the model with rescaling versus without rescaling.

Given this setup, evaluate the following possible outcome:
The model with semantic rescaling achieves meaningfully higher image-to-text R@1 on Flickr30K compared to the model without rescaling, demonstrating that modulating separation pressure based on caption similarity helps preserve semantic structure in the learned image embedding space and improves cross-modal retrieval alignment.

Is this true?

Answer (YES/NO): NO